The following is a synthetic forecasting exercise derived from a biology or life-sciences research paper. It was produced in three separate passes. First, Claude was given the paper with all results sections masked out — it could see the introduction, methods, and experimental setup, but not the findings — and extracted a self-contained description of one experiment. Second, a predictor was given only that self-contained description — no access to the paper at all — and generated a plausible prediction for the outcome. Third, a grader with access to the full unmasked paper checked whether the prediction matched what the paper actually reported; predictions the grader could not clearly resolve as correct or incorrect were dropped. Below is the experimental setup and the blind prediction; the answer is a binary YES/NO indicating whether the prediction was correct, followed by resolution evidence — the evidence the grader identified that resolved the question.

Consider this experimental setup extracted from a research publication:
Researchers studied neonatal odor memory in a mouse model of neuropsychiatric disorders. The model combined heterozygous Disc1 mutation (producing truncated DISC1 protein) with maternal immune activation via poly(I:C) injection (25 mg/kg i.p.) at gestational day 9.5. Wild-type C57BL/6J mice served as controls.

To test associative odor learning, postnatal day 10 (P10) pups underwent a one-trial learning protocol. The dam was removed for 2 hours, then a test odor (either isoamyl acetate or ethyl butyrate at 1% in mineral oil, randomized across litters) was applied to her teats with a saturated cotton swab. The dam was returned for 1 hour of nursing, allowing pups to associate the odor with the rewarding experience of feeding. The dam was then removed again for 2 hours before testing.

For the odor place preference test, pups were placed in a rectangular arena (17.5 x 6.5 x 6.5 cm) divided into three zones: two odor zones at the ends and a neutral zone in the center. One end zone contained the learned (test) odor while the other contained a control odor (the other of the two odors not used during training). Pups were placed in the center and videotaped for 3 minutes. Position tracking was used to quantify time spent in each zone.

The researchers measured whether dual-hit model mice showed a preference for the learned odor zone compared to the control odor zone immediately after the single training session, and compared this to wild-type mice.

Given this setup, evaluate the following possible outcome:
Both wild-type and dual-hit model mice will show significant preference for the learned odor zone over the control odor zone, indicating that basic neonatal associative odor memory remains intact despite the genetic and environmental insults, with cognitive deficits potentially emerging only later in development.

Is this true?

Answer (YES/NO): YES